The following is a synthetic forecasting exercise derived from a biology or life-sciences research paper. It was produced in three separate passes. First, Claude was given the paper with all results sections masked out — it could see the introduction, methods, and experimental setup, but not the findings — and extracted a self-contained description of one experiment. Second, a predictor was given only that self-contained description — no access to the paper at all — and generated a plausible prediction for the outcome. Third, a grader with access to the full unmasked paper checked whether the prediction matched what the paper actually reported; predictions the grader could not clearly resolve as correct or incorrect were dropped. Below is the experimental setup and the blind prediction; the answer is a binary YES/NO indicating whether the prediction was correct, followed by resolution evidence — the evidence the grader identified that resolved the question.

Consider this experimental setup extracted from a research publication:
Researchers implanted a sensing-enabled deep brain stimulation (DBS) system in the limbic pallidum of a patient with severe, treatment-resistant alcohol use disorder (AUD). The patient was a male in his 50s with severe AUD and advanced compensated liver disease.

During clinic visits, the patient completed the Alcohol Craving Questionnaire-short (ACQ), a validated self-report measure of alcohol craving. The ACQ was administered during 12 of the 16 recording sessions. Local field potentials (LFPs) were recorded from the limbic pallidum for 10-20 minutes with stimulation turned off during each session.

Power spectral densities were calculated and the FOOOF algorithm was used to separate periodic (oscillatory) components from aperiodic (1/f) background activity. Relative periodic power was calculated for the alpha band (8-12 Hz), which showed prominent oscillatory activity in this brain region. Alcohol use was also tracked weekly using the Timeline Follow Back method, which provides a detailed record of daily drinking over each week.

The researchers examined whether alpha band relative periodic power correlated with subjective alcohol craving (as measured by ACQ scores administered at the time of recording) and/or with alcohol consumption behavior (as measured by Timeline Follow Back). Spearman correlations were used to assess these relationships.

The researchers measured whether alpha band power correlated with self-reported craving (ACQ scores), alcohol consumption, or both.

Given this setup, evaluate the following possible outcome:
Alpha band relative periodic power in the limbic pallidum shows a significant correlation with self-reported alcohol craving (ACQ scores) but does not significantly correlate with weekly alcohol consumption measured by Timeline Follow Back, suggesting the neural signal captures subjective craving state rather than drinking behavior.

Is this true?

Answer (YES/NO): NO